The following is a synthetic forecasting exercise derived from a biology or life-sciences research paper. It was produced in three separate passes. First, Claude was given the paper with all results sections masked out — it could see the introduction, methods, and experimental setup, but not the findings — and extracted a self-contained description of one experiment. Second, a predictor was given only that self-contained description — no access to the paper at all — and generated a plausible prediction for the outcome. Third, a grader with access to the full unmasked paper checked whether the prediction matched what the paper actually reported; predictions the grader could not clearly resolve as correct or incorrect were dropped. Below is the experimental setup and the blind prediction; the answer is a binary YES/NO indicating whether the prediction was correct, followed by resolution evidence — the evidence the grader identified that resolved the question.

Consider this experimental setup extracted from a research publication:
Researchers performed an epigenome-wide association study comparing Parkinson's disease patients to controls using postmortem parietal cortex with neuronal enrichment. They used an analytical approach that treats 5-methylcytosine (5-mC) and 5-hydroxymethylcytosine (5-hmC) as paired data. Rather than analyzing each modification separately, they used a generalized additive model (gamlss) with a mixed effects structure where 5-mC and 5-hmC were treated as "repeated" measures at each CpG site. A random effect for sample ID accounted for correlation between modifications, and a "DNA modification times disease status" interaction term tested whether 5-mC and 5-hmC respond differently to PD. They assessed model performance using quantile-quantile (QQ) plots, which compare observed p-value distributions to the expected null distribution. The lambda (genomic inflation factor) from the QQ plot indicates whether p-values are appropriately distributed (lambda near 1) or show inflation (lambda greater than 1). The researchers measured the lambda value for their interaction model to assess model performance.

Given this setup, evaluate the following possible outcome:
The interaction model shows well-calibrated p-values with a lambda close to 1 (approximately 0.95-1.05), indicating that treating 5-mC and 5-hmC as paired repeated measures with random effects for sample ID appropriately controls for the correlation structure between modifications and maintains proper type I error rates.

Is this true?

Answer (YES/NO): NO